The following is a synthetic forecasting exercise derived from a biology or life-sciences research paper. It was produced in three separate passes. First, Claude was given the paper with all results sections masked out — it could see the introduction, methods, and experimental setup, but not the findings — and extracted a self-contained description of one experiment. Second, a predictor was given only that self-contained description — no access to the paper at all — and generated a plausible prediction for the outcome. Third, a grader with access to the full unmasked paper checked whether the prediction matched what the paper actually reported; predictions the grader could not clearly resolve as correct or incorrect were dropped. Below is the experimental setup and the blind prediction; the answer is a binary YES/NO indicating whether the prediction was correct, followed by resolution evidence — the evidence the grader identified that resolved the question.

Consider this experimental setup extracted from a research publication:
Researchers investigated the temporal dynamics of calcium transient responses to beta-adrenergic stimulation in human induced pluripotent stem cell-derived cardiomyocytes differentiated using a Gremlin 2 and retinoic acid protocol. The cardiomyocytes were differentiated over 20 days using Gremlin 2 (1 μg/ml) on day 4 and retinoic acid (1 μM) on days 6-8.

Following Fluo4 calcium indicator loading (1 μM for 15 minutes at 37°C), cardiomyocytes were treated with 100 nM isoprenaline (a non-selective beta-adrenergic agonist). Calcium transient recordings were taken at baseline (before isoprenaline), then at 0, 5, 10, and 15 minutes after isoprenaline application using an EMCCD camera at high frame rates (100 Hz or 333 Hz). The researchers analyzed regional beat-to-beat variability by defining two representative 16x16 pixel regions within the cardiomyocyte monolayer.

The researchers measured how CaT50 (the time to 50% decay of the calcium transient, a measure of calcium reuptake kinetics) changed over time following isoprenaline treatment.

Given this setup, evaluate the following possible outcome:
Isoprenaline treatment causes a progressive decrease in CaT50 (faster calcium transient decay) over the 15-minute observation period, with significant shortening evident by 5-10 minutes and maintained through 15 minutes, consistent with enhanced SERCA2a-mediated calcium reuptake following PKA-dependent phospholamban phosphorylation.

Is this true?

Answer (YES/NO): NO